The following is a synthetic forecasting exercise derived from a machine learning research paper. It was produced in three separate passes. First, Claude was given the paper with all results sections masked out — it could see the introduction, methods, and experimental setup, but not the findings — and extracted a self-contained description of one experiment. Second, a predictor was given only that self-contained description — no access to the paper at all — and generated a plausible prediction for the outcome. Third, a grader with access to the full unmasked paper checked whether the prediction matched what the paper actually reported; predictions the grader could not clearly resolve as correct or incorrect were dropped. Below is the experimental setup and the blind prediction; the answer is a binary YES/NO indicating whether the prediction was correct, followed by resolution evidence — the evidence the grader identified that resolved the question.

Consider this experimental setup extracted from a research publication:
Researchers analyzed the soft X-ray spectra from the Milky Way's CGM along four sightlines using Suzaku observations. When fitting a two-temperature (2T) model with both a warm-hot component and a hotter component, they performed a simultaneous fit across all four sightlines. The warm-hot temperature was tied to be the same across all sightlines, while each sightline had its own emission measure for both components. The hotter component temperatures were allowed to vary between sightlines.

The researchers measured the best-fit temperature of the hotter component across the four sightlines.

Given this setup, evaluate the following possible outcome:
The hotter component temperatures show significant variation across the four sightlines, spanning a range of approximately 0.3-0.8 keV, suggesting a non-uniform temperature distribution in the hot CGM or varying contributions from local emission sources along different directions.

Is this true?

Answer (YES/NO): NO